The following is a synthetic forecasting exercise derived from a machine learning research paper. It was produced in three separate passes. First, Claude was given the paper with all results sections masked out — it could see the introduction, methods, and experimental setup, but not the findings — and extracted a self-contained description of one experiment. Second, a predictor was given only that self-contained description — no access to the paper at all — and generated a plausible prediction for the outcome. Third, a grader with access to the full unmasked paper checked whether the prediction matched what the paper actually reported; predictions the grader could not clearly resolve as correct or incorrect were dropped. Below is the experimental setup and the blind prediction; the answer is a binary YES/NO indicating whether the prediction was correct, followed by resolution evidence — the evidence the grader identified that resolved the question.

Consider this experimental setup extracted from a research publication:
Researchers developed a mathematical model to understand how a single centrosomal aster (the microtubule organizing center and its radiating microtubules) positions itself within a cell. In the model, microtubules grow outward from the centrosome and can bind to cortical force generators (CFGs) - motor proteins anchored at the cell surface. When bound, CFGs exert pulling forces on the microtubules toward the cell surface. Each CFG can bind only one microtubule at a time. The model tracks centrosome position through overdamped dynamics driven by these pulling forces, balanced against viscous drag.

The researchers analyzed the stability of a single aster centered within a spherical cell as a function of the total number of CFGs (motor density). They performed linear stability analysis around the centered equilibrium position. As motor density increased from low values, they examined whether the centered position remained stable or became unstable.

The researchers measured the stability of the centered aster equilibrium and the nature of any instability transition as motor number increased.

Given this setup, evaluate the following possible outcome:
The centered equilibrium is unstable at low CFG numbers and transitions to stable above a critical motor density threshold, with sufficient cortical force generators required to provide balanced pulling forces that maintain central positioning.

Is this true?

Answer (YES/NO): NO